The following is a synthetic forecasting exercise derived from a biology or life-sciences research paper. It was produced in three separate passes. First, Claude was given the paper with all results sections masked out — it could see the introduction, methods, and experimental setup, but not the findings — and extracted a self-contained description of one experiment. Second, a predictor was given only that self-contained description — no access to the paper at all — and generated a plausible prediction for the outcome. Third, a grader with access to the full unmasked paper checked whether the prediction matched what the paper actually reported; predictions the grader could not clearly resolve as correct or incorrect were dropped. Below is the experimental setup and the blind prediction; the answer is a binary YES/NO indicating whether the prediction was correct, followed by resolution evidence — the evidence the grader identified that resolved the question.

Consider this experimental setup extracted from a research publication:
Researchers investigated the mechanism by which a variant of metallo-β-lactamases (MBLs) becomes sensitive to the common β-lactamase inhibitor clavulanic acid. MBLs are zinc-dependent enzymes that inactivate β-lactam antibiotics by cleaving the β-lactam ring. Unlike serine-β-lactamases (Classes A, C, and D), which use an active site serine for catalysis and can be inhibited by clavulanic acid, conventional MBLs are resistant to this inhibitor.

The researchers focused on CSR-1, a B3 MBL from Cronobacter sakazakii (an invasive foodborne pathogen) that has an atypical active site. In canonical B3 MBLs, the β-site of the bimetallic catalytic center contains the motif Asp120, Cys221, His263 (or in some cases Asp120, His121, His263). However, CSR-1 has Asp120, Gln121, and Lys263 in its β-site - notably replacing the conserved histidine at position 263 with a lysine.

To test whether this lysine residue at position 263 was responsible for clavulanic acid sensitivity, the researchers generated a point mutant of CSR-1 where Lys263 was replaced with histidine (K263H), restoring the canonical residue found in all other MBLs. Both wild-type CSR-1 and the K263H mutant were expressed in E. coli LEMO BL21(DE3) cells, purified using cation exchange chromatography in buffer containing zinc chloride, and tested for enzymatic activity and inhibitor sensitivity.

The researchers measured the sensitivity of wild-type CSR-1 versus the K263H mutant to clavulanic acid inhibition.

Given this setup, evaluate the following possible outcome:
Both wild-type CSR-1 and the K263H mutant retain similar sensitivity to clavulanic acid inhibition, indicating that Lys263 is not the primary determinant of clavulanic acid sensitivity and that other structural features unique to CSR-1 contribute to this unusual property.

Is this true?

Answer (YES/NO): NO